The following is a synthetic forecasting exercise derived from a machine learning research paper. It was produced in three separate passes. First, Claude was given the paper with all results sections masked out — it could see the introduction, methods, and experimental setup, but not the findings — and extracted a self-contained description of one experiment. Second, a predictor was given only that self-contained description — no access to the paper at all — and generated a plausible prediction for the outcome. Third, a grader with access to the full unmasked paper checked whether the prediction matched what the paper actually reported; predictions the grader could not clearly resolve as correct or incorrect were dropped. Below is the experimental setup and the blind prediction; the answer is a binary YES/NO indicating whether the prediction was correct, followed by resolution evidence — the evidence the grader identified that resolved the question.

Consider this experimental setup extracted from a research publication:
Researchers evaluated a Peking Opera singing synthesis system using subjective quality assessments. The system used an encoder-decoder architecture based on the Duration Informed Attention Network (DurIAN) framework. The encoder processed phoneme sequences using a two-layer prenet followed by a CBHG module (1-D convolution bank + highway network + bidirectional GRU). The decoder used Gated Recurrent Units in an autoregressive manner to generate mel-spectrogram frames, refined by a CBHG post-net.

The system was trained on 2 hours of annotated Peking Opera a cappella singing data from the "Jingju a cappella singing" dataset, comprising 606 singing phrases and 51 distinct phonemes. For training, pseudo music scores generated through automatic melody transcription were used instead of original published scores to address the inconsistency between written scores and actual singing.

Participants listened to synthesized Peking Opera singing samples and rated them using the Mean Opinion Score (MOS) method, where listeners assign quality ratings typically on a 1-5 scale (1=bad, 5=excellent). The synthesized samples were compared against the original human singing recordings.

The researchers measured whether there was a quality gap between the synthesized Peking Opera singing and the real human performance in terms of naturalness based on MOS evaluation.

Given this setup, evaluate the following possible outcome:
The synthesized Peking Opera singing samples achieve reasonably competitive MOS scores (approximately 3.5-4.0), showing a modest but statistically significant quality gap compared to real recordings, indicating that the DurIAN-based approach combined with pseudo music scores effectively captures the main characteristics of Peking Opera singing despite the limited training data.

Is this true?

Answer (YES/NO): NO